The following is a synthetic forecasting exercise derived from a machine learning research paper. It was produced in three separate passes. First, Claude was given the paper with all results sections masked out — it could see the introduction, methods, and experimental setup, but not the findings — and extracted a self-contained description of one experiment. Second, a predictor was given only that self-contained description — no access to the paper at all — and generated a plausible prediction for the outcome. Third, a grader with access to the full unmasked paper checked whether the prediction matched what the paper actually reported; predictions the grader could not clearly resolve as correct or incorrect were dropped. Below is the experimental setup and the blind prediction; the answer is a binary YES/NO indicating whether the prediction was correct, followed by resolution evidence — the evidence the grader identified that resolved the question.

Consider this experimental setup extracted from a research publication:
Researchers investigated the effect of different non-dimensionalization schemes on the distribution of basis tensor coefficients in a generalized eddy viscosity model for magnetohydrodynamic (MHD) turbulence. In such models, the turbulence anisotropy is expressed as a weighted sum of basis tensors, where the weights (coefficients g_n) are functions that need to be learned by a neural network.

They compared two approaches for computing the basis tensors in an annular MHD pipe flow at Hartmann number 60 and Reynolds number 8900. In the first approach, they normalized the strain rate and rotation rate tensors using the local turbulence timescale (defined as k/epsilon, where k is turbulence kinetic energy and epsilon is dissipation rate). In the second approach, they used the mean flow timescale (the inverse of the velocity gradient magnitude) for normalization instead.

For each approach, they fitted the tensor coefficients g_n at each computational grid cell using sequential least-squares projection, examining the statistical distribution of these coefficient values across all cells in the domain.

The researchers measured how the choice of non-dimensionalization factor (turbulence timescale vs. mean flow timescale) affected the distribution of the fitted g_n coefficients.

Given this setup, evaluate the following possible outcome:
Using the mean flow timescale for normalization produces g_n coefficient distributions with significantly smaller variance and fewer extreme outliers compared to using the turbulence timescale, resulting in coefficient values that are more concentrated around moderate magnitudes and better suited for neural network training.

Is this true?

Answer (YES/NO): YES